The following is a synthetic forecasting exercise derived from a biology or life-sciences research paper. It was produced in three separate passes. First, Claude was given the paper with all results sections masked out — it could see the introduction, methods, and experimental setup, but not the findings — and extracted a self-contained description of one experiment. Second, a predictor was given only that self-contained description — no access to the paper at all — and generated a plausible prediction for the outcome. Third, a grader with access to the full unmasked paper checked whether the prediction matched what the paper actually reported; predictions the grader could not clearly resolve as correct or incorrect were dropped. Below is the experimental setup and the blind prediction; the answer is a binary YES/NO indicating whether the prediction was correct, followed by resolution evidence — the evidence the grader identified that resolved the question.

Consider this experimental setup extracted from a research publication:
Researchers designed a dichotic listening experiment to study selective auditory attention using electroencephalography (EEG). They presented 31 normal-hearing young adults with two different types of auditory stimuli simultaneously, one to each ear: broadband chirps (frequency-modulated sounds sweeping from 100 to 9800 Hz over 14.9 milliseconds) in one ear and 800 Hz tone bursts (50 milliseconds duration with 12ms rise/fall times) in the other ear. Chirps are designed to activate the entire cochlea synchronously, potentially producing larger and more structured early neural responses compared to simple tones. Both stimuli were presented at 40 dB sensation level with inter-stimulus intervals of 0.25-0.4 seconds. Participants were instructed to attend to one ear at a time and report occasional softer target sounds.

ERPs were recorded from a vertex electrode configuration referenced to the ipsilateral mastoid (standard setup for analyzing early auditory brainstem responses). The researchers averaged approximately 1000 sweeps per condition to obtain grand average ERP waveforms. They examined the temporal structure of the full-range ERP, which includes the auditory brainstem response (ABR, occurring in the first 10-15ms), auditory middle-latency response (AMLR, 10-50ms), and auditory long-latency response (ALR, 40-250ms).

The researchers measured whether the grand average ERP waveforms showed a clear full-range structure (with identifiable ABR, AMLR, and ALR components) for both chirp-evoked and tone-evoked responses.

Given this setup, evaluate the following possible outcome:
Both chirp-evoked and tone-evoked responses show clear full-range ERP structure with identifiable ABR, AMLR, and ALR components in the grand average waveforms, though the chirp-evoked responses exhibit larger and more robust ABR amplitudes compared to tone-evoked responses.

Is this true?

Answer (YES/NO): NO